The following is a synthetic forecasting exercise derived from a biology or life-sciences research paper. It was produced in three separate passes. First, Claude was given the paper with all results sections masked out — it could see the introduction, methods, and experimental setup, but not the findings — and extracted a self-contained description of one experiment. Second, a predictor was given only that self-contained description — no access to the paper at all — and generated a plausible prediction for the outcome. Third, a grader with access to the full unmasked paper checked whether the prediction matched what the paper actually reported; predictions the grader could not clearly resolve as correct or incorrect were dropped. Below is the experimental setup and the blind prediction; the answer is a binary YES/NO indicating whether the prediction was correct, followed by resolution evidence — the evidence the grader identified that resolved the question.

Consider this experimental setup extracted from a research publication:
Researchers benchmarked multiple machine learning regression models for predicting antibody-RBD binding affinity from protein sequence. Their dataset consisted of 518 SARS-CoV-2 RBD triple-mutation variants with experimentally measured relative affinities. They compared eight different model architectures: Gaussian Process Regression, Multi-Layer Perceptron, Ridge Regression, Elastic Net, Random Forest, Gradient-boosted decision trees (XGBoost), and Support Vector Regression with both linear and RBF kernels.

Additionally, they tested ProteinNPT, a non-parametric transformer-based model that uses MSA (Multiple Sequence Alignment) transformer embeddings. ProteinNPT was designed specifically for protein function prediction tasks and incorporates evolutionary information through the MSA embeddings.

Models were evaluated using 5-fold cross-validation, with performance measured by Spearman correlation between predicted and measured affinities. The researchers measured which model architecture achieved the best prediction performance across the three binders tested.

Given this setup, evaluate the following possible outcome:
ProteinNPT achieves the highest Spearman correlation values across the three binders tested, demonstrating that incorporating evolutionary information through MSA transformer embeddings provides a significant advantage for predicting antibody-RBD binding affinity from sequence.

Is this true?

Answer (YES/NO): NO